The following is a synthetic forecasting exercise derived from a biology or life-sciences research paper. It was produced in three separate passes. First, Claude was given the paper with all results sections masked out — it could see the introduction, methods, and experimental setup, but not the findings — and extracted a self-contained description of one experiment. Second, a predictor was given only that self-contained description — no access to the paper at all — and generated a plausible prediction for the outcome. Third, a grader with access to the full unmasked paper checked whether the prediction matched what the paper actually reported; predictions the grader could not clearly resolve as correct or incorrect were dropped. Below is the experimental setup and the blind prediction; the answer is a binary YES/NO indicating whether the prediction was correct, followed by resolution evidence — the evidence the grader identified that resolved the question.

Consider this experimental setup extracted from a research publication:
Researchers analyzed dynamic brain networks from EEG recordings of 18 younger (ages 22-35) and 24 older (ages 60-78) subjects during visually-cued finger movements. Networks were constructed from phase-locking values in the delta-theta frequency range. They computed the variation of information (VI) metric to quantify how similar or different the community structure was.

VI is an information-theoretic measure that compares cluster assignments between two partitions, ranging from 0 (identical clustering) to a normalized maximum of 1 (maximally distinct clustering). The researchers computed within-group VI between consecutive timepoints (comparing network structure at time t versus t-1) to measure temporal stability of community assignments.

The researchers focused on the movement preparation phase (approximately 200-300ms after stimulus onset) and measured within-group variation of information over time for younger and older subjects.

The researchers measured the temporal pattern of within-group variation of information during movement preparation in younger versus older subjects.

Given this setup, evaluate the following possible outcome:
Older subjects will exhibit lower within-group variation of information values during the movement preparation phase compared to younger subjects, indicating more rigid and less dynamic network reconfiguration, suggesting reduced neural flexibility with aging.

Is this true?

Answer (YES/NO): YES